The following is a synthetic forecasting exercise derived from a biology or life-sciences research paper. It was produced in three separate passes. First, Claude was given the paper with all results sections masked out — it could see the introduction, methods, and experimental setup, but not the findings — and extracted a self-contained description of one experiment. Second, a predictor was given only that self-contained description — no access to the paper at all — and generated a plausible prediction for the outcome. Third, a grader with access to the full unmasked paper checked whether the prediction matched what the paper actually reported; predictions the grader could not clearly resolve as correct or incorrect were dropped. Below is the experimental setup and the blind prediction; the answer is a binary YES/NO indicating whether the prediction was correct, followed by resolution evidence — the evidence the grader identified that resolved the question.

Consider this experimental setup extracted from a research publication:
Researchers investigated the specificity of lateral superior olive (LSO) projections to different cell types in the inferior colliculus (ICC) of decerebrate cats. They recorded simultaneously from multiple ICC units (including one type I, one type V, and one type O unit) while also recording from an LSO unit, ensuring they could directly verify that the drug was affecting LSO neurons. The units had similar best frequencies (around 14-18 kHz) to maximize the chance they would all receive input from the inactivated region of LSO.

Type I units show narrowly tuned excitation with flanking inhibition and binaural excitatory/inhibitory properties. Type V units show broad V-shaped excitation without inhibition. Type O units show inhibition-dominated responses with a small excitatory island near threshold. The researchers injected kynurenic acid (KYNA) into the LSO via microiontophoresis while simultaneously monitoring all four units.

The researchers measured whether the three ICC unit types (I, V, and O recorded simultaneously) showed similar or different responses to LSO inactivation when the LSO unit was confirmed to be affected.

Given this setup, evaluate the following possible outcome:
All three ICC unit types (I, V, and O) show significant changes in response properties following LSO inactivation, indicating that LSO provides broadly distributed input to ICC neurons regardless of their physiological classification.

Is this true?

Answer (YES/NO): NO